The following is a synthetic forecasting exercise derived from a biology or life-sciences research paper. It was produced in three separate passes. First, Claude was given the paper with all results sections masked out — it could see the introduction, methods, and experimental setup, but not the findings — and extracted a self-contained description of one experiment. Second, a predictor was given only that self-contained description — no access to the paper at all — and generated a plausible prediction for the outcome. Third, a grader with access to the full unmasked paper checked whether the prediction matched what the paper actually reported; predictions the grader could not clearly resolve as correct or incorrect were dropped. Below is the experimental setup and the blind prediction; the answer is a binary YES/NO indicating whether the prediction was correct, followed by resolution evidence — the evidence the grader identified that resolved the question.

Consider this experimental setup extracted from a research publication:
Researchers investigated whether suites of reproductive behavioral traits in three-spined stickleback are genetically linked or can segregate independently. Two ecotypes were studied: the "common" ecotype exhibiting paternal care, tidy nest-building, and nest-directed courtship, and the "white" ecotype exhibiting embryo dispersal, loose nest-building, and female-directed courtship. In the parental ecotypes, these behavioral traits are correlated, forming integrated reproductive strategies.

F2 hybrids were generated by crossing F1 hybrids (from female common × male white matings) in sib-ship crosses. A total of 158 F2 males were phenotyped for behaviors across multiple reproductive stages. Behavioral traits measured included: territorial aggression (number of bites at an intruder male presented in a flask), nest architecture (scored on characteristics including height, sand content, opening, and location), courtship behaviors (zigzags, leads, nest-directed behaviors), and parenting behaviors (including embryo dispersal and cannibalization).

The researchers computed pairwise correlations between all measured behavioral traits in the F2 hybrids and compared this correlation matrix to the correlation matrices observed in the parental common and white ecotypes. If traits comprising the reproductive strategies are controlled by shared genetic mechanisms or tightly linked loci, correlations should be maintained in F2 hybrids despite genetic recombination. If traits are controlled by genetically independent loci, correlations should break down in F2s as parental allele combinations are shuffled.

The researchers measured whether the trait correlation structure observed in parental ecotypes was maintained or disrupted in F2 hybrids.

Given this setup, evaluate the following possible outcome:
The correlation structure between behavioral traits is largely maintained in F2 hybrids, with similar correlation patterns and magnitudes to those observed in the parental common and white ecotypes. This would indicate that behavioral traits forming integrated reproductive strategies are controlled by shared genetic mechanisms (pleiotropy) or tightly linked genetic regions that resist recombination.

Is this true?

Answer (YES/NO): NO